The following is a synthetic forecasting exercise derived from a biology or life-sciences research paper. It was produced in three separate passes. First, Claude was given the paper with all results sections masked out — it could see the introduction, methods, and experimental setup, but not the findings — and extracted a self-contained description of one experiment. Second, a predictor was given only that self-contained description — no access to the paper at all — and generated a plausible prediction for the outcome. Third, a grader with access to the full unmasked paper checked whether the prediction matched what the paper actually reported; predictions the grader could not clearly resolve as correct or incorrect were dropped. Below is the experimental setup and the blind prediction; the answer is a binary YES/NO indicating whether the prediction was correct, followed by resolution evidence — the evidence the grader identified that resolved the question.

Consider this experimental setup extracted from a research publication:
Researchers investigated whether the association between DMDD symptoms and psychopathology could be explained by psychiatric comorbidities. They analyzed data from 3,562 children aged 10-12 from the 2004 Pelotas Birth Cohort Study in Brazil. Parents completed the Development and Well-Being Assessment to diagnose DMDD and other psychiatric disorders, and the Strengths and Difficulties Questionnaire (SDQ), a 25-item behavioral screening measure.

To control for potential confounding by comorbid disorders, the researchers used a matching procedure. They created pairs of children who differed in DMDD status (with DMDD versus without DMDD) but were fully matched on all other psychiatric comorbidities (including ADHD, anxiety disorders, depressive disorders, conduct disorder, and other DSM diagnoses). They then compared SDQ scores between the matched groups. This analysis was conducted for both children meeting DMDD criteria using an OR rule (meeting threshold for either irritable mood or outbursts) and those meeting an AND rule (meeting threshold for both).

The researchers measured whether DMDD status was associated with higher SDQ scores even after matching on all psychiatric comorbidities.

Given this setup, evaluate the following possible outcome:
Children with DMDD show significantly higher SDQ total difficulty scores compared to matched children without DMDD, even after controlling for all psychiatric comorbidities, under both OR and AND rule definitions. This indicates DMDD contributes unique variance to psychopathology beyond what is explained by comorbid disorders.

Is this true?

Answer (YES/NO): YES